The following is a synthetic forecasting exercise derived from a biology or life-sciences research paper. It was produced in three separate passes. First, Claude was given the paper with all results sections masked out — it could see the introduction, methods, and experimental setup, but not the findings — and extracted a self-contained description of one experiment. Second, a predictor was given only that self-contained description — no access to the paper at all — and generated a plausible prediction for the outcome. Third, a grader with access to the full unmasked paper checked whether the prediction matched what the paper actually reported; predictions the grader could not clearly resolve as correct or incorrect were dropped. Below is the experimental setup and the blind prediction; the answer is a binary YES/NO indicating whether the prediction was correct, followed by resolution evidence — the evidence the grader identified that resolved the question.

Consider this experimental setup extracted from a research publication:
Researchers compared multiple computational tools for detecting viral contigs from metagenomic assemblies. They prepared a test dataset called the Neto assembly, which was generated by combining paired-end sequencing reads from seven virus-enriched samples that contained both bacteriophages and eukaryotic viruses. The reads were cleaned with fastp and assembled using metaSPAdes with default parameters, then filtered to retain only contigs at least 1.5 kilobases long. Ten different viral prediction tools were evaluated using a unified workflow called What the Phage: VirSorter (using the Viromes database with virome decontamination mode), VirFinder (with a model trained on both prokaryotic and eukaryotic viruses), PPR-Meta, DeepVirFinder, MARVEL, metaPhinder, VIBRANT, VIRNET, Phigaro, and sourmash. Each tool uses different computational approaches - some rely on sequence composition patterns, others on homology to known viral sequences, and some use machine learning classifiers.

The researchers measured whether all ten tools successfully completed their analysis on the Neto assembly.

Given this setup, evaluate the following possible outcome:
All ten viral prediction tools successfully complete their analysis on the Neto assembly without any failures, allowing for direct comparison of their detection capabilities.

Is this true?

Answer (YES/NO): NO